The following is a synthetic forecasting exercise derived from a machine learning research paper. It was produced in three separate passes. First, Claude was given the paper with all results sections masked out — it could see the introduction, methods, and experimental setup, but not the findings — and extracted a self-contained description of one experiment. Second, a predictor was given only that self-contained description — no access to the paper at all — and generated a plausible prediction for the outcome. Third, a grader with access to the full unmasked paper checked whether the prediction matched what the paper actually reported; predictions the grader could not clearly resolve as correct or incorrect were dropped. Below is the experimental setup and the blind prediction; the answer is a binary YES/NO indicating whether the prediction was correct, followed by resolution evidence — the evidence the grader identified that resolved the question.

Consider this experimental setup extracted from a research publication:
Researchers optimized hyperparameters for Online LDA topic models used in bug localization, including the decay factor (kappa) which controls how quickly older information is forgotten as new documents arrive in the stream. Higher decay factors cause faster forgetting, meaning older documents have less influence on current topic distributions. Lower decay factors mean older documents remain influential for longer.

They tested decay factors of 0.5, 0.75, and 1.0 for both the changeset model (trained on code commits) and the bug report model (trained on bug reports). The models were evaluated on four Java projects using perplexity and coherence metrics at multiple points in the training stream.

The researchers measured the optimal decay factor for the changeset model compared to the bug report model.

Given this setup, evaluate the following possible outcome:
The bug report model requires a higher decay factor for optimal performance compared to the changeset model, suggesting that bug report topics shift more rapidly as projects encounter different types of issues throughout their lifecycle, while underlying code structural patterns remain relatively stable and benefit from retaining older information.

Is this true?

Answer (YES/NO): YES